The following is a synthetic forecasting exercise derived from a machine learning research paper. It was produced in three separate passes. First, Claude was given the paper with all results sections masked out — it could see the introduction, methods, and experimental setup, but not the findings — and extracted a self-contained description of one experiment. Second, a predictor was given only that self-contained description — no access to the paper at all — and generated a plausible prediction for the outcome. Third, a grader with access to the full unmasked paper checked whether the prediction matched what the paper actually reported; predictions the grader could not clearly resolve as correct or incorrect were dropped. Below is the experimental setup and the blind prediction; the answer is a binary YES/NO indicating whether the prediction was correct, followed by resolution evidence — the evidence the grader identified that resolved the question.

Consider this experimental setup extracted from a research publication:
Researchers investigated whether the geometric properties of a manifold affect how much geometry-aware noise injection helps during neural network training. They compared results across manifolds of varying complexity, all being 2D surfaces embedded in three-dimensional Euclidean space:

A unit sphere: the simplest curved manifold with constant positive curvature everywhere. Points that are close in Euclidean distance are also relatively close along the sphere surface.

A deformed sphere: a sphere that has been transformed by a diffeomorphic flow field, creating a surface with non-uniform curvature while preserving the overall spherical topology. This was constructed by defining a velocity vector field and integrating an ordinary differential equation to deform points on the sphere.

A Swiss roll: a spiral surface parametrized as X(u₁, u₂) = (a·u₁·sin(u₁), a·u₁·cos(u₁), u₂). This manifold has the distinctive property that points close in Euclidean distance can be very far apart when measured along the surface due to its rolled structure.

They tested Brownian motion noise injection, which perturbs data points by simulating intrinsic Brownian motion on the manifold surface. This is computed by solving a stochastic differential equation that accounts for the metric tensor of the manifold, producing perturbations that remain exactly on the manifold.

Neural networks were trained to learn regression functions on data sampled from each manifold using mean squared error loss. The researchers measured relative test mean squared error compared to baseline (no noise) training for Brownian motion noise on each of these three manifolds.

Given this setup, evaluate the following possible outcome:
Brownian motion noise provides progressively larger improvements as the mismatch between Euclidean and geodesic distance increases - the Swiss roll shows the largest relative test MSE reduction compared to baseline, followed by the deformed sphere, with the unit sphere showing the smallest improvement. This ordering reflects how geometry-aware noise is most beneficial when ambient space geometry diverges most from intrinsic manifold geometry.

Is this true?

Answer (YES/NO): YES